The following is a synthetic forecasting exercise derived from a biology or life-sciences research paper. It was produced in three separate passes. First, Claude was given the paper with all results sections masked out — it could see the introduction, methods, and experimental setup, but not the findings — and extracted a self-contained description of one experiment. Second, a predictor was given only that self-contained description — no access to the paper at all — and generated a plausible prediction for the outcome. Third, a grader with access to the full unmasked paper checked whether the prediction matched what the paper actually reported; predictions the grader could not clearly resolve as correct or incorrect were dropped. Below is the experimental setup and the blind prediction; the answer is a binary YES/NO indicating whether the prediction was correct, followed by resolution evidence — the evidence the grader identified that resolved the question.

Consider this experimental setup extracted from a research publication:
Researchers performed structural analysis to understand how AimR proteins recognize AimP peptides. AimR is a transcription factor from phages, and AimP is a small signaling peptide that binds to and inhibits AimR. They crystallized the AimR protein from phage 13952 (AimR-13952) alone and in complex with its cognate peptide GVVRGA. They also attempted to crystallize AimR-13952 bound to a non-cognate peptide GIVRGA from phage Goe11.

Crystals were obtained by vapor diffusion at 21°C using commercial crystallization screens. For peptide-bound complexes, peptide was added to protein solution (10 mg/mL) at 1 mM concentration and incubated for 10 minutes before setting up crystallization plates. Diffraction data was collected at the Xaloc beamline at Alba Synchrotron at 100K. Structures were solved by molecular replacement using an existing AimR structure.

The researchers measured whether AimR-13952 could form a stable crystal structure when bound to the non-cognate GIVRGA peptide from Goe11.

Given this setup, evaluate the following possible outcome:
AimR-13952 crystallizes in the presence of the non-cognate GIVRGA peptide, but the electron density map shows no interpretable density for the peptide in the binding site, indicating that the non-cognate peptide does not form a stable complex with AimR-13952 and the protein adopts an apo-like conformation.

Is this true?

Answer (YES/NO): NO